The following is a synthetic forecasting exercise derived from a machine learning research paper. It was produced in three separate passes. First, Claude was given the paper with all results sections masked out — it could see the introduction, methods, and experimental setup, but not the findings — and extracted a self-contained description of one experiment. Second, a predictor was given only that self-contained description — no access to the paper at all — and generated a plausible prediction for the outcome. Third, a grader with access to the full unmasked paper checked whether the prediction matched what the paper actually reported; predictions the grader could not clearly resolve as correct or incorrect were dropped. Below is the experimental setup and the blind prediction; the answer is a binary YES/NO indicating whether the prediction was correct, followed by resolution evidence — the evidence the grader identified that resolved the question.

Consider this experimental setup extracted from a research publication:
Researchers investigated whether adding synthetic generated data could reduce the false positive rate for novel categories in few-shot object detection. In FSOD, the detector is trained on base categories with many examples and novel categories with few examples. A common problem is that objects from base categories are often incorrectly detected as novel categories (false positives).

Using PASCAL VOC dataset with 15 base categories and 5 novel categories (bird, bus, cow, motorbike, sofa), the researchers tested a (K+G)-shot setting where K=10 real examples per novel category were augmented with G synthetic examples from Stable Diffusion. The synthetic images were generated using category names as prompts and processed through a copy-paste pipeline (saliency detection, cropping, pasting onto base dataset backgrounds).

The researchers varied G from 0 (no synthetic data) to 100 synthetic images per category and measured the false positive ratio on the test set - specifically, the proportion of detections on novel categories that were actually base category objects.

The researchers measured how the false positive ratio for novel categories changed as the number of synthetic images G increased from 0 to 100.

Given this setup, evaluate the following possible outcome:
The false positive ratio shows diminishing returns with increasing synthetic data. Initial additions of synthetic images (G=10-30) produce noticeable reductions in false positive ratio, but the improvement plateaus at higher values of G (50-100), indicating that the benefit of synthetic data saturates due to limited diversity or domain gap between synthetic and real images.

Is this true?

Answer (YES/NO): NO